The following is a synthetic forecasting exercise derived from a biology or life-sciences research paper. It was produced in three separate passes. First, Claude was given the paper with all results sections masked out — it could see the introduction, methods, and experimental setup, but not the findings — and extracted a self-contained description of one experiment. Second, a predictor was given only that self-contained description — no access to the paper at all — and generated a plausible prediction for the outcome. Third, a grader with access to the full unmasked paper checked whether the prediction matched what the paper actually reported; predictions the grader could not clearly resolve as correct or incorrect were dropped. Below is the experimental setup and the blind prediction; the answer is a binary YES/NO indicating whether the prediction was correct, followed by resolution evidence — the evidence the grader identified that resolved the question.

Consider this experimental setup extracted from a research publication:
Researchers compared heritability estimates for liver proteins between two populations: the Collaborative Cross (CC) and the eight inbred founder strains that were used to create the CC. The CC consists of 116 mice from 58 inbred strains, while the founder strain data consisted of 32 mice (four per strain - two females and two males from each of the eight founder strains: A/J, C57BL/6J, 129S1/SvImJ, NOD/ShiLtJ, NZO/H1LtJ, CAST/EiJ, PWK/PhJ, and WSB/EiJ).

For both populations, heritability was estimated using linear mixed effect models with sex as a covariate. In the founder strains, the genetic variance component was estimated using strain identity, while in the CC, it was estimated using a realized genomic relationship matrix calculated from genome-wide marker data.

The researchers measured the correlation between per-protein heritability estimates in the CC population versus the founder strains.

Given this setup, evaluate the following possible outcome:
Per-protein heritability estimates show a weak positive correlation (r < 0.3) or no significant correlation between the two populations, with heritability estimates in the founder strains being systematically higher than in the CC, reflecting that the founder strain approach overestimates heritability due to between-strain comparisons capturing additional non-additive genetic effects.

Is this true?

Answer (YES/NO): NO